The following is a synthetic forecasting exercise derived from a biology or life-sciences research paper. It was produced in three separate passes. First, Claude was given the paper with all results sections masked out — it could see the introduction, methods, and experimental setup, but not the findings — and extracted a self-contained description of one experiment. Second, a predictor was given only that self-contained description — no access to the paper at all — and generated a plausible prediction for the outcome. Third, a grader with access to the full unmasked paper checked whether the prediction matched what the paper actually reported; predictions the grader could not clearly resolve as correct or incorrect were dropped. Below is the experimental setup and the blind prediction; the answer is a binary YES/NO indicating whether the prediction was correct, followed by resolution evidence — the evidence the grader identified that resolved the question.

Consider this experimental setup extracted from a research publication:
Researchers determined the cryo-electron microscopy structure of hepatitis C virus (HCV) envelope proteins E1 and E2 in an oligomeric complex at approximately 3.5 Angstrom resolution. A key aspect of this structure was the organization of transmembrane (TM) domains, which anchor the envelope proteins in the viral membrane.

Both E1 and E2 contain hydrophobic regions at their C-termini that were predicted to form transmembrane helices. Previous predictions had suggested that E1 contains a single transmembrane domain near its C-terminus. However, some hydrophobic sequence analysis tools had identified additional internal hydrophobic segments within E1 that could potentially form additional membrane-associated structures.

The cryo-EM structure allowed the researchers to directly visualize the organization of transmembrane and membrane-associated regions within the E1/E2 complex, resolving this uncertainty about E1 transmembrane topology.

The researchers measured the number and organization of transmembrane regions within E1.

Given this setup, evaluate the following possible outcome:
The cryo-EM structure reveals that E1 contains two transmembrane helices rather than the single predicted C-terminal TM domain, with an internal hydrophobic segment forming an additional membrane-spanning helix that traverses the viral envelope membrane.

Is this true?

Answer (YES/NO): NO